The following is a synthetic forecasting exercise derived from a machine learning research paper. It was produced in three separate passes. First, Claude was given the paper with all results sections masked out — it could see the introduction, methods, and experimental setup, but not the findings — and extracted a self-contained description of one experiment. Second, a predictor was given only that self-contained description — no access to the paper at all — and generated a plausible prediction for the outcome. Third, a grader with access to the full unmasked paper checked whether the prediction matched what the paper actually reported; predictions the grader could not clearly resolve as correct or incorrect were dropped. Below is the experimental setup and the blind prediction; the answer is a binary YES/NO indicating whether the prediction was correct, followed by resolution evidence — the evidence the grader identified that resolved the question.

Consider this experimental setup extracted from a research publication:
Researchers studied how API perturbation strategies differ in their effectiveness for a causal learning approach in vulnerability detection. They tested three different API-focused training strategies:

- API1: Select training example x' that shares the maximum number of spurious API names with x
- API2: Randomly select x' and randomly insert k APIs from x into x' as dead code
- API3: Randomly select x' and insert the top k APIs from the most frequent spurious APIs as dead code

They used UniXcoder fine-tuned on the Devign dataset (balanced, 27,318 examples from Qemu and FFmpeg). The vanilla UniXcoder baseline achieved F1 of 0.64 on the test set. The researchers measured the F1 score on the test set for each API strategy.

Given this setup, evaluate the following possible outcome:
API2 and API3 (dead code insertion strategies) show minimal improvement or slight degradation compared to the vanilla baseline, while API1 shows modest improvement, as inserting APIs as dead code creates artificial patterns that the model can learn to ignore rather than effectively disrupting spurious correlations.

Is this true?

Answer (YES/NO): NO